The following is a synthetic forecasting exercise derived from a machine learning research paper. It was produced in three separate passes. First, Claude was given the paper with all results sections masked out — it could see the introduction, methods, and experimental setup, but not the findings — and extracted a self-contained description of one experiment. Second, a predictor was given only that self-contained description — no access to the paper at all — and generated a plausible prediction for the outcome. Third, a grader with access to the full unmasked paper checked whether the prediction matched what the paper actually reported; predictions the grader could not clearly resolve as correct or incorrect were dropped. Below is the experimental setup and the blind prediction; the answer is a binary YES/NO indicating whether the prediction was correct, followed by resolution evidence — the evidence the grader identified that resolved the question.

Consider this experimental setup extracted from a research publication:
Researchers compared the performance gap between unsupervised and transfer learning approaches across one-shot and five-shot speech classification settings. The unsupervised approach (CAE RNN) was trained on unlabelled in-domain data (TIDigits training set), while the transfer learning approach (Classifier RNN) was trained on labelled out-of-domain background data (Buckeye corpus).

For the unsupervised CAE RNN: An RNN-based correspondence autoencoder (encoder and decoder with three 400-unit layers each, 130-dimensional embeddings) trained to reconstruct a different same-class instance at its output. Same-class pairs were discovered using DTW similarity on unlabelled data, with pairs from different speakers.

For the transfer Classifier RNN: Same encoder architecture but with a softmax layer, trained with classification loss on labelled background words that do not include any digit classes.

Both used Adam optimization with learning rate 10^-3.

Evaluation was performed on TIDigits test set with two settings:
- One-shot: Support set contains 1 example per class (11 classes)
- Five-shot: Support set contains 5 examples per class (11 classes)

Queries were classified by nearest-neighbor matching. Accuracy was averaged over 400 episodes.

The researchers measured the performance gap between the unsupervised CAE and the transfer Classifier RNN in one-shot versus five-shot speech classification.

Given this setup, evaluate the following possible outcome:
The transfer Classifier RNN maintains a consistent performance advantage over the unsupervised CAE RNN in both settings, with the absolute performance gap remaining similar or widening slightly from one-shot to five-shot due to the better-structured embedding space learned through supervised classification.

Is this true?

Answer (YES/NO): NO